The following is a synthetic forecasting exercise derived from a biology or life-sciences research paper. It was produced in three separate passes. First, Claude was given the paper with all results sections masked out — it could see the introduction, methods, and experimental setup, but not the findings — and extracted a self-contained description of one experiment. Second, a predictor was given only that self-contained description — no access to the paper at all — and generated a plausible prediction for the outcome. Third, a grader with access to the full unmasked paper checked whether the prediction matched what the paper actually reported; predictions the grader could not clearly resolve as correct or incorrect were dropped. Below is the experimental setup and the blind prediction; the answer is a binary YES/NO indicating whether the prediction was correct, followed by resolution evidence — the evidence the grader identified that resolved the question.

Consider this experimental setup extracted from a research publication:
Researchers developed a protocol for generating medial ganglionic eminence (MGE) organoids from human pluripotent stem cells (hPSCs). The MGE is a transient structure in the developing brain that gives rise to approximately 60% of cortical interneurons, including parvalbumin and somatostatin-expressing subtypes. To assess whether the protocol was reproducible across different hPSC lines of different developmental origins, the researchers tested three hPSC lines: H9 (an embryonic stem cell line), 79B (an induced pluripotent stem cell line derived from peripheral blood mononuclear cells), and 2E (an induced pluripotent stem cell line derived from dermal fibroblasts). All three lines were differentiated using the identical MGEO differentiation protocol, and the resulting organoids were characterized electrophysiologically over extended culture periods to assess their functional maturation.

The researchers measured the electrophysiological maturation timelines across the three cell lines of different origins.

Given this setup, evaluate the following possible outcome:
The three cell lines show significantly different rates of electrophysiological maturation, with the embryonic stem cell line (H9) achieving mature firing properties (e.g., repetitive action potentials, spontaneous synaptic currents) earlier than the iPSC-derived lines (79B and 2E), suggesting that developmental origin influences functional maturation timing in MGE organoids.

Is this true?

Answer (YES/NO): NO